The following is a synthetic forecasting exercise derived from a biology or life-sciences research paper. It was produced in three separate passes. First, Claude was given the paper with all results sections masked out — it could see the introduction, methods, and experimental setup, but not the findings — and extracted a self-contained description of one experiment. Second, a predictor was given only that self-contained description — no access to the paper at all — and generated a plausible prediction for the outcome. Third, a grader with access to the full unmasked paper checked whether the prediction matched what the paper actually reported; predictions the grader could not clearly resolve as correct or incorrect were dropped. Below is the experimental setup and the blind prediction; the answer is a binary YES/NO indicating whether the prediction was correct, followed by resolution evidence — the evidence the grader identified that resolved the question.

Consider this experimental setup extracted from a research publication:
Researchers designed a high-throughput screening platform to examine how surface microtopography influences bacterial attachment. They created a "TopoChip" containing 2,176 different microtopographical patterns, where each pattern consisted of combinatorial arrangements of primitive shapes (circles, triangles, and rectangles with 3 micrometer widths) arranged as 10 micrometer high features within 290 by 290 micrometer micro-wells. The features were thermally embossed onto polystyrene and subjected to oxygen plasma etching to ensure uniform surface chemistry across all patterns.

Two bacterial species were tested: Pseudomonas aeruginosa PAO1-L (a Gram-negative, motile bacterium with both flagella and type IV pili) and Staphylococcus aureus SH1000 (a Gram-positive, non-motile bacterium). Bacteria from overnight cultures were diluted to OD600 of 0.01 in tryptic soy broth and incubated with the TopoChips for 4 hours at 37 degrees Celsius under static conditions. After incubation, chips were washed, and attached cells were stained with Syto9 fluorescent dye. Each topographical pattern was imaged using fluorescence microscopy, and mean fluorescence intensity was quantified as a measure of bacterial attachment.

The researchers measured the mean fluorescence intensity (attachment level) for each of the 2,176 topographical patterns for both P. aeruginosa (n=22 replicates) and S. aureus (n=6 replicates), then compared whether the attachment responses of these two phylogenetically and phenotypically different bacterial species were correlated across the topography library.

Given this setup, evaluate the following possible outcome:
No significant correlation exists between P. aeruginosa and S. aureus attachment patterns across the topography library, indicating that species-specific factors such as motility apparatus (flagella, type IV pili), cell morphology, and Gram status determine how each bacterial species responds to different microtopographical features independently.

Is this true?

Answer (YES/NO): NO